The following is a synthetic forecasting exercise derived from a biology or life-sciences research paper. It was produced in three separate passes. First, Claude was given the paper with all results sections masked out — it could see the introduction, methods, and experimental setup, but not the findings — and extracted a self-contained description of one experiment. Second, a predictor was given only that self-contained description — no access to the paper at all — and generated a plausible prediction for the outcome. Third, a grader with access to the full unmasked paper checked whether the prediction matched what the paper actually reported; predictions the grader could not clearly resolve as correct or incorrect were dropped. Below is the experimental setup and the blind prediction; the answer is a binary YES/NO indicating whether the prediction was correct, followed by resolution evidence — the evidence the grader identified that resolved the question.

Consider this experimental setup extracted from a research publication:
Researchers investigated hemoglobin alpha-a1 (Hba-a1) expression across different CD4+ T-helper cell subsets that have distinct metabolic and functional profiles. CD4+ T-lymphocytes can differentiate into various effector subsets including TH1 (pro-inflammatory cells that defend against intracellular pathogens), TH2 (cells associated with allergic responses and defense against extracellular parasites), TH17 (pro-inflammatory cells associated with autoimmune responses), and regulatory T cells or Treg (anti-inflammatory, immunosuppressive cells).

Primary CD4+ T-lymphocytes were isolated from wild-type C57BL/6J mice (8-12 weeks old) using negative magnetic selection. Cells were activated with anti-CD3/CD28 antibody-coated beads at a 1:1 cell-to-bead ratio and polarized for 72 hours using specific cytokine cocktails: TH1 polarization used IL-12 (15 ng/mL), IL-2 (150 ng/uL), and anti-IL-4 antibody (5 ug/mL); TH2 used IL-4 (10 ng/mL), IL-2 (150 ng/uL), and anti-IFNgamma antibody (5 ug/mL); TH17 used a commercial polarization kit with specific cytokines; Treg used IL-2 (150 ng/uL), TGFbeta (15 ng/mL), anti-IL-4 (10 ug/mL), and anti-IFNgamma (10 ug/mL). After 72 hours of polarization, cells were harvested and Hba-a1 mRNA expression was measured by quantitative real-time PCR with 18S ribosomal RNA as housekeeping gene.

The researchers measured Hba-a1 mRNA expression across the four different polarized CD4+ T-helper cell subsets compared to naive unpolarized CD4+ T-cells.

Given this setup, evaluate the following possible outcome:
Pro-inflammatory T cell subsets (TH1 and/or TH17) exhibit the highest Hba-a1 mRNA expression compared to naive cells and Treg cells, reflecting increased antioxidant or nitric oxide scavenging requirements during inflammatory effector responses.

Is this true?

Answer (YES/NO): NO